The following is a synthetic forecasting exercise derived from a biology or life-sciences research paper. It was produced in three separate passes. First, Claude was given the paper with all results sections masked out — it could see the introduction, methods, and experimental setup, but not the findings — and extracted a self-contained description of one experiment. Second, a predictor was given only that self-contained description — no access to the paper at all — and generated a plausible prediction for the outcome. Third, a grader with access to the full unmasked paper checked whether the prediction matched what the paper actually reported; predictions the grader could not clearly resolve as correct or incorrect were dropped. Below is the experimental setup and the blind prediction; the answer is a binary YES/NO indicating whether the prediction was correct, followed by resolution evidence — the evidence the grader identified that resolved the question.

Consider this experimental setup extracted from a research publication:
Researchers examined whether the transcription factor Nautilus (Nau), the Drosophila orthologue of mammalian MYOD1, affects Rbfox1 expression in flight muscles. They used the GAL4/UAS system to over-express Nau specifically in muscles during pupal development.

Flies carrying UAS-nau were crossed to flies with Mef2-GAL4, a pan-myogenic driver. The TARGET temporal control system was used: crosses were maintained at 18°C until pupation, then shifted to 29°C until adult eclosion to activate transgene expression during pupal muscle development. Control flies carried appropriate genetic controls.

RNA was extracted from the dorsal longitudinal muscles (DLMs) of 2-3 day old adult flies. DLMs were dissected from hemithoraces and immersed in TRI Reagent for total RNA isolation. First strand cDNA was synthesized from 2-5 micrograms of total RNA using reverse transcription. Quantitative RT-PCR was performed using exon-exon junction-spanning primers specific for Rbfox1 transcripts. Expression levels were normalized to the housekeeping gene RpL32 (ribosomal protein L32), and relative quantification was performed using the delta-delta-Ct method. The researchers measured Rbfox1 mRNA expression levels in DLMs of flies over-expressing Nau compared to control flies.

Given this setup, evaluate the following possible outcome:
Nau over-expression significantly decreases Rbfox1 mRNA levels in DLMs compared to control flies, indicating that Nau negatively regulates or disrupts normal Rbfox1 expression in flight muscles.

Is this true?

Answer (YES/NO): YES